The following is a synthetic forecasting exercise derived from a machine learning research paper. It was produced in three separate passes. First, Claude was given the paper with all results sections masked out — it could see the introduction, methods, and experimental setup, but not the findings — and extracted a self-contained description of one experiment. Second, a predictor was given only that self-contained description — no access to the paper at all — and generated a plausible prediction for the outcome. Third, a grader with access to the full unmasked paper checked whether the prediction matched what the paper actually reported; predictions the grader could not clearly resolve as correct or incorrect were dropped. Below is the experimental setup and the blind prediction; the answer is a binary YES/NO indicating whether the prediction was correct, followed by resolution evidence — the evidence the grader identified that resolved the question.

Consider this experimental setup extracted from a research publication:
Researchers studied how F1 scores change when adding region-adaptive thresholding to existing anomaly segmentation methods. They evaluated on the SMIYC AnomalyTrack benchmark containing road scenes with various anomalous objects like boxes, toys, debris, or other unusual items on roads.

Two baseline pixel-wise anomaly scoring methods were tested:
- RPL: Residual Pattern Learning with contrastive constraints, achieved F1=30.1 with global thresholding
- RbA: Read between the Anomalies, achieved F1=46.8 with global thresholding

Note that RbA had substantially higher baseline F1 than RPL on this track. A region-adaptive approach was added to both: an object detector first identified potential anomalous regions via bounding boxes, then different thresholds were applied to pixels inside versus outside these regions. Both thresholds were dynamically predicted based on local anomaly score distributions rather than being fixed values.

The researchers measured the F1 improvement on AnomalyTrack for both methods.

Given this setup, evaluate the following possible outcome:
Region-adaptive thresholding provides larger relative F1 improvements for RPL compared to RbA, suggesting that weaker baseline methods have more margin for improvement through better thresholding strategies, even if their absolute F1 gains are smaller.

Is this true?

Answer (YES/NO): NO